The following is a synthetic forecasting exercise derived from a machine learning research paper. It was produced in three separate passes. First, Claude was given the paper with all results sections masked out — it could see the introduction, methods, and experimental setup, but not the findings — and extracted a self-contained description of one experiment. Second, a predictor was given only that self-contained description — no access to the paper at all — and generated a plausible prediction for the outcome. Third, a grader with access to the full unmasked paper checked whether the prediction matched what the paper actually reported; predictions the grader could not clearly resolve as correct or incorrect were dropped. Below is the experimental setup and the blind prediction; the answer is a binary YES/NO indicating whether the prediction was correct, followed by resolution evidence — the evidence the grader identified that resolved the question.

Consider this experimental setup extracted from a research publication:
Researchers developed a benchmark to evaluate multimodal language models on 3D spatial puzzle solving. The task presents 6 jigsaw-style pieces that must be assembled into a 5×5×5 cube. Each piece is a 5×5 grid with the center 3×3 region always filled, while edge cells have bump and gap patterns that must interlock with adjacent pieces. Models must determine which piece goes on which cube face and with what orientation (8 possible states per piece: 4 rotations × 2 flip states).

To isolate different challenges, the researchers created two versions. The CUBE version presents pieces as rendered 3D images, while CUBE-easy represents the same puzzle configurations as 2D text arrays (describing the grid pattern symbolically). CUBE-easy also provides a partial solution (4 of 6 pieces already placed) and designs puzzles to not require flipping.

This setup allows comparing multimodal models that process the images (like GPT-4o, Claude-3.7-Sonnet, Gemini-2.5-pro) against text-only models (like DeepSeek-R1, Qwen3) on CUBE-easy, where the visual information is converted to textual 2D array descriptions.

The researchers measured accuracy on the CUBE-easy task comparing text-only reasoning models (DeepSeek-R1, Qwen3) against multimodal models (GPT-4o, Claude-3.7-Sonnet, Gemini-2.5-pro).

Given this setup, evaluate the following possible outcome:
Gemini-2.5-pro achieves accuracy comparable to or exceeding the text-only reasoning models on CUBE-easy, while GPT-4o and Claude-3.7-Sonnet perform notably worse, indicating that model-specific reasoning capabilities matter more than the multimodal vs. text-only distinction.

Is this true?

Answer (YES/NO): NO